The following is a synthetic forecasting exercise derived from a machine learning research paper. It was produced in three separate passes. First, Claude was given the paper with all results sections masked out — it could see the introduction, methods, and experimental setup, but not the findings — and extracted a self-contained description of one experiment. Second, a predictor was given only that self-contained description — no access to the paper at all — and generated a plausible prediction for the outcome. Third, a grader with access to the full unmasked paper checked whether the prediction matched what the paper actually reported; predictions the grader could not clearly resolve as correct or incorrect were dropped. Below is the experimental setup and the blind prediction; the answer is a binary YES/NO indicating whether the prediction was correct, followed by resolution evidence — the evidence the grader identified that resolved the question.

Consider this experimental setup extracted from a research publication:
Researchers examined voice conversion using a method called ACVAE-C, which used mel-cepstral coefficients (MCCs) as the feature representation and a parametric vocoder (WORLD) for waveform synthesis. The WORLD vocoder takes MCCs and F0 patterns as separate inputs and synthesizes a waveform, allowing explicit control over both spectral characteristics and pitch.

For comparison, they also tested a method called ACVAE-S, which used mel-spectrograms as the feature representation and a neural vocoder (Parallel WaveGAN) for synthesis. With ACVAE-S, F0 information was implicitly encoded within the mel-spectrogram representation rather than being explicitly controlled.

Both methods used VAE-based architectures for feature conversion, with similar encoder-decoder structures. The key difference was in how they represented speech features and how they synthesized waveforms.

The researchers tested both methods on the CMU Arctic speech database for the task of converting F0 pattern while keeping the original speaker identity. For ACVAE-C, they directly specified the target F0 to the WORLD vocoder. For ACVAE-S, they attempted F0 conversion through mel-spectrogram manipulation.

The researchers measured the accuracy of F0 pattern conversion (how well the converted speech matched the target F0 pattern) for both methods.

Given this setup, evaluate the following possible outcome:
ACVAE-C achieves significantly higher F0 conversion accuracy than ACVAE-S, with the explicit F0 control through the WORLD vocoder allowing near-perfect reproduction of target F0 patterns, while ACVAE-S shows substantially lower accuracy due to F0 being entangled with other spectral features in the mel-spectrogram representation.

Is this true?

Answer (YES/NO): YES